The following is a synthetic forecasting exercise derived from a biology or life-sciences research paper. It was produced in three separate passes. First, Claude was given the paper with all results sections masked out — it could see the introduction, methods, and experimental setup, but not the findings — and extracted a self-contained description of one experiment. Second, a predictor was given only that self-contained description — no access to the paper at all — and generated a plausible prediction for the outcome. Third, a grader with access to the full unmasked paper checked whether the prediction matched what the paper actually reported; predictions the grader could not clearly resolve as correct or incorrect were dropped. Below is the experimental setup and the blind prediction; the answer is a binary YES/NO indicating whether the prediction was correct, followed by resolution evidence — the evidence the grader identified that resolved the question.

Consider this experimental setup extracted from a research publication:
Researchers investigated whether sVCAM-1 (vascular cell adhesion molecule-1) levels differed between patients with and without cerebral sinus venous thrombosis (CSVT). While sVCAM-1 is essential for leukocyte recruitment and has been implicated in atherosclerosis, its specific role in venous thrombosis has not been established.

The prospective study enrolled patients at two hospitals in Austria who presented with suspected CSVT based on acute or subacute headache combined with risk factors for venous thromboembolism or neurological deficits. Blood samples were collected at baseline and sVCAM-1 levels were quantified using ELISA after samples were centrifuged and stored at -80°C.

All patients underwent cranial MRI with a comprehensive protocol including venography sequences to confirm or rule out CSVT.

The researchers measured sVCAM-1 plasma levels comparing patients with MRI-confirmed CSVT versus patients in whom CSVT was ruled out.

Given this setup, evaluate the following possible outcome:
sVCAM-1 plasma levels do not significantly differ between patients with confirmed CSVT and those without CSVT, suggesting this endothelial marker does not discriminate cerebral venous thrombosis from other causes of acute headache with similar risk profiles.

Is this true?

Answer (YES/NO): YES